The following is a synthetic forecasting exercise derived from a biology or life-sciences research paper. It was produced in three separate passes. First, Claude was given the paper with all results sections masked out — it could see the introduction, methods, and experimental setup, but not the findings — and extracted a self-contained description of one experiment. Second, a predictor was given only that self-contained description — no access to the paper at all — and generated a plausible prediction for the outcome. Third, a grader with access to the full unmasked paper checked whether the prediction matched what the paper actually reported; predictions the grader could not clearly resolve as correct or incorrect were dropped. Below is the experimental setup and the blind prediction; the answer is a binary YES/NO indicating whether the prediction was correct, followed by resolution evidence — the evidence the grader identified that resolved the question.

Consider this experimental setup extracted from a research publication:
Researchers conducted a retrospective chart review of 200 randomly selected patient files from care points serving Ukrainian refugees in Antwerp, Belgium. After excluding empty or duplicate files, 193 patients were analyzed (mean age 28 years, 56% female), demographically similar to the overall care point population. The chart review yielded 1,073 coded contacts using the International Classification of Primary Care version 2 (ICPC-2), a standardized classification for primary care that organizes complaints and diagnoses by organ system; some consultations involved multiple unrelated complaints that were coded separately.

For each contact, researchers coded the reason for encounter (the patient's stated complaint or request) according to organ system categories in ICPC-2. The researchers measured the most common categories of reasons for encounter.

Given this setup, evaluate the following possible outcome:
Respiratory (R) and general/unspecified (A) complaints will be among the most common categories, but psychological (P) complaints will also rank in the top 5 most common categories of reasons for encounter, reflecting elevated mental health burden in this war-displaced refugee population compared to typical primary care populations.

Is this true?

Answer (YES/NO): NO